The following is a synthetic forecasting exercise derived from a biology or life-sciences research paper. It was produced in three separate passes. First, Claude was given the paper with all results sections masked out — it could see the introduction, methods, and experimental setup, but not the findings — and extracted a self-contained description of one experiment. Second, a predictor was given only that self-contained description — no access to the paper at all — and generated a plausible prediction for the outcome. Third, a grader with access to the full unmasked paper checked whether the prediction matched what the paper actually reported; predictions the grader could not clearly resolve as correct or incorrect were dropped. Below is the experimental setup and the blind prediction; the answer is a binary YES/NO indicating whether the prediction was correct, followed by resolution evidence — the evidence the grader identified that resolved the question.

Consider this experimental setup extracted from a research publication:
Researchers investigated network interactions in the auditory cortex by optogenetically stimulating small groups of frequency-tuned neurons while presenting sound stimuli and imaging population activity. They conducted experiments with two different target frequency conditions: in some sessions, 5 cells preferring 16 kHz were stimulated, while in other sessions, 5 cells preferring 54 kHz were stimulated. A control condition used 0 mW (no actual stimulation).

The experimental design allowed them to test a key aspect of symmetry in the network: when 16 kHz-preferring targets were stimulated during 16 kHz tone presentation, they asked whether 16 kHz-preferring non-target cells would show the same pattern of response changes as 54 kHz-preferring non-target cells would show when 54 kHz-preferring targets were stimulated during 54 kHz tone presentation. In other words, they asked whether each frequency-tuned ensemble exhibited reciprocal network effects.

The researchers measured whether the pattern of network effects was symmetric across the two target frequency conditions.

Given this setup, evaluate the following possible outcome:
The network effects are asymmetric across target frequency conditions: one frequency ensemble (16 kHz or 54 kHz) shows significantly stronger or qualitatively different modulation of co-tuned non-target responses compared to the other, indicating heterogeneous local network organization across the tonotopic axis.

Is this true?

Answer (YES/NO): NO